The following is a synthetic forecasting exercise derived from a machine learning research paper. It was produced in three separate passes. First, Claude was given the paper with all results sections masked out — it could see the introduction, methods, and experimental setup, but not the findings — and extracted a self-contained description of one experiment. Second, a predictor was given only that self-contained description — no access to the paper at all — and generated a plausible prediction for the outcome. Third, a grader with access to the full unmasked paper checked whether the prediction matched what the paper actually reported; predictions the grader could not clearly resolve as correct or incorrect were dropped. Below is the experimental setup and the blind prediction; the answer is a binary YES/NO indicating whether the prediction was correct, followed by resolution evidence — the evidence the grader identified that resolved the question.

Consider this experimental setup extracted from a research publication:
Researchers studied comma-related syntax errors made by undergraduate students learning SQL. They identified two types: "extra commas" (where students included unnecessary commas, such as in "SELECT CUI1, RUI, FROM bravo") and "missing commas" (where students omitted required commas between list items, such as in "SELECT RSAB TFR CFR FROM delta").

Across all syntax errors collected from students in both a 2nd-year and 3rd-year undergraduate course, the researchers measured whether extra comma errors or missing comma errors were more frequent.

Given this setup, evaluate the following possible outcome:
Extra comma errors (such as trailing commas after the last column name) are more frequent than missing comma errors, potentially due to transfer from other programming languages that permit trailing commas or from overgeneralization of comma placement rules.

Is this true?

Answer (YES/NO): YES